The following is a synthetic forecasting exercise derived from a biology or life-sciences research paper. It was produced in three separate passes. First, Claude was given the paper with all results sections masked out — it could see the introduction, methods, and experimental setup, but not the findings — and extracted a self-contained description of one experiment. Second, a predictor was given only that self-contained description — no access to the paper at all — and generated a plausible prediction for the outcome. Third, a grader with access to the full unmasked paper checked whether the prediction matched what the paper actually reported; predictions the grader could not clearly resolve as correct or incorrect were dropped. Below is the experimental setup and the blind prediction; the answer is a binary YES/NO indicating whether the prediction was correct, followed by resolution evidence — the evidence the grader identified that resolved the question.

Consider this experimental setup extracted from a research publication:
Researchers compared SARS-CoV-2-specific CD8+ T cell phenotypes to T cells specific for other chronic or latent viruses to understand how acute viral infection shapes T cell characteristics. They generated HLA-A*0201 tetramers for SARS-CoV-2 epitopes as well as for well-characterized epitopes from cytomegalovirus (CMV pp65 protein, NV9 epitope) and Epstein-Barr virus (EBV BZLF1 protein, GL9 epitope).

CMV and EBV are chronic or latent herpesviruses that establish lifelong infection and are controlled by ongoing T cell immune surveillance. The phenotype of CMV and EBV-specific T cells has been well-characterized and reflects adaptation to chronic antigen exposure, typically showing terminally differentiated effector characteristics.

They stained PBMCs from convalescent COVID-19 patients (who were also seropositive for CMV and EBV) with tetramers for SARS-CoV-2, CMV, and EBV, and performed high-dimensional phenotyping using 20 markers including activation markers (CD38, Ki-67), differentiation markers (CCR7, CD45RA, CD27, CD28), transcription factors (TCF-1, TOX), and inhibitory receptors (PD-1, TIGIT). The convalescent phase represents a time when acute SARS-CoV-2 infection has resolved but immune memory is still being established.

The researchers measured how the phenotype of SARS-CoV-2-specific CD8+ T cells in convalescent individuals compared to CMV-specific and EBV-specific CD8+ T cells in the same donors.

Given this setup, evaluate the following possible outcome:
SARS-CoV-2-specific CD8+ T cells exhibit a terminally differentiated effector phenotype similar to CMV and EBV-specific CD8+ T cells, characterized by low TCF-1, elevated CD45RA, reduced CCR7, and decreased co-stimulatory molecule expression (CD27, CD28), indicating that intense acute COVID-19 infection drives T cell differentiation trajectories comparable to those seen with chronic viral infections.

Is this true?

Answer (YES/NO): NO